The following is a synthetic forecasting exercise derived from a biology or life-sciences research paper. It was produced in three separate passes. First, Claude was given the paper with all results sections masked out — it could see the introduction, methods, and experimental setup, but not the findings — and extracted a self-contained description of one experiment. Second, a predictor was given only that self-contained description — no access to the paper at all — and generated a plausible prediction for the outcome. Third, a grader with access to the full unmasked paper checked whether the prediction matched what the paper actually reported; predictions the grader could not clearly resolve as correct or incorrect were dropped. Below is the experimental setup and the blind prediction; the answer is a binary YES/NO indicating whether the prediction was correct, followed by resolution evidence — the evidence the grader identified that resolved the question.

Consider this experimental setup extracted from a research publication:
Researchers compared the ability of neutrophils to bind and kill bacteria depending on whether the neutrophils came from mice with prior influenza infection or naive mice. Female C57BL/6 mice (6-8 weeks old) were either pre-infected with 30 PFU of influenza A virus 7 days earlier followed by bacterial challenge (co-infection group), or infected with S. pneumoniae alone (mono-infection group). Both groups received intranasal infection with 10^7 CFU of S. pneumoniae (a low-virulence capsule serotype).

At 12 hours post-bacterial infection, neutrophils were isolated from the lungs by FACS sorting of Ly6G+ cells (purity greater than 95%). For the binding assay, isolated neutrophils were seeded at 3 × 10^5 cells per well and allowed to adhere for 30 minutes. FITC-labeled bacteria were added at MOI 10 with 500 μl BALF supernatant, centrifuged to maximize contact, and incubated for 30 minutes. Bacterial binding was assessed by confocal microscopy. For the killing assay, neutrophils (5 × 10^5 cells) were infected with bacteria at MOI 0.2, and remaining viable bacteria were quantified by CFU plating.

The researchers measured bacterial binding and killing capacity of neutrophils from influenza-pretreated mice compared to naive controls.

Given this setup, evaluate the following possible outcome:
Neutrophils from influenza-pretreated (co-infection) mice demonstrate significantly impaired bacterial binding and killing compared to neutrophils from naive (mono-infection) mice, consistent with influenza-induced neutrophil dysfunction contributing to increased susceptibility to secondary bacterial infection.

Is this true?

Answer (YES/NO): YES